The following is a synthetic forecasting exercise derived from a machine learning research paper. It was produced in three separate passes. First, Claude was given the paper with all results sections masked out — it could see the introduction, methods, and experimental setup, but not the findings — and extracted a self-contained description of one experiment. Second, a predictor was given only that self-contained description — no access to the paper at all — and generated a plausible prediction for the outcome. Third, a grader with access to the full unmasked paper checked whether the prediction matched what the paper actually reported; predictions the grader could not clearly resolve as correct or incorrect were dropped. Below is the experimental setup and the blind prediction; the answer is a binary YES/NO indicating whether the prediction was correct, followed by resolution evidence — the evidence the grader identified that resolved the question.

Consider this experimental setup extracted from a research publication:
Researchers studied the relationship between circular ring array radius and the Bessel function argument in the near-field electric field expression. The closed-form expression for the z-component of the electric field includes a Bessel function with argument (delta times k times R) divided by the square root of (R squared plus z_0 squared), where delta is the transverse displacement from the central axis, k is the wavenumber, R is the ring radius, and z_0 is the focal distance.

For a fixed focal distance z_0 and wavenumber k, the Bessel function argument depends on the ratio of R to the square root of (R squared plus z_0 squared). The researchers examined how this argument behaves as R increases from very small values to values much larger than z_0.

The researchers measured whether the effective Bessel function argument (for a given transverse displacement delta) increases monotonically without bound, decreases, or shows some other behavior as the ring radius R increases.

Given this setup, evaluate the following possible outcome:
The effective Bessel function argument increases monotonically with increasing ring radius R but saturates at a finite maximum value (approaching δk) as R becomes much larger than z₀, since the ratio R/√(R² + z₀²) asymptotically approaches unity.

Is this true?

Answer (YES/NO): YES